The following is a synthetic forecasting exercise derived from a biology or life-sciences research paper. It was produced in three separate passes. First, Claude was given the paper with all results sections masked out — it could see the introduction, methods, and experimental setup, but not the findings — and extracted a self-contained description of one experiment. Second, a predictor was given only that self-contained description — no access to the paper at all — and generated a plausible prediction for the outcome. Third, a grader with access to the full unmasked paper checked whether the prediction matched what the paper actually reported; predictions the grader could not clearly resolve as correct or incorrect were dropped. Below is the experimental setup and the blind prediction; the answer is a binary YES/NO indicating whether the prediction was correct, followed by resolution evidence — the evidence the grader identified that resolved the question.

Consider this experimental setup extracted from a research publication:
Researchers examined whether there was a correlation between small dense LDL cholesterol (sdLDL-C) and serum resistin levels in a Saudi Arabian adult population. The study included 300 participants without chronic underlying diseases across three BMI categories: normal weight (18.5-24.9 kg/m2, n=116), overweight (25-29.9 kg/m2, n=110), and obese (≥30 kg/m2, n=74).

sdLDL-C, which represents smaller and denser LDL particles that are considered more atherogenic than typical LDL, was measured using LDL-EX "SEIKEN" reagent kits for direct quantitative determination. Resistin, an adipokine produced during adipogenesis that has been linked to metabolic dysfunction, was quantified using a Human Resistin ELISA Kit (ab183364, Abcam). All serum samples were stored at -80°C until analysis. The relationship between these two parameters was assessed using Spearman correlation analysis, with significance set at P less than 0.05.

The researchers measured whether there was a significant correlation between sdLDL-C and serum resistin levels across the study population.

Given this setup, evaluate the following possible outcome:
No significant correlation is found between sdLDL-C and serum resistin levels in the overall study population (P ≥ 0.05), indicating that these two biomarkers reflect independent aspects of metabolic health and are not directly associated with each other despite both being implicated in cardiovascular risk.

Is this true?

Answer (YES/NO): NO